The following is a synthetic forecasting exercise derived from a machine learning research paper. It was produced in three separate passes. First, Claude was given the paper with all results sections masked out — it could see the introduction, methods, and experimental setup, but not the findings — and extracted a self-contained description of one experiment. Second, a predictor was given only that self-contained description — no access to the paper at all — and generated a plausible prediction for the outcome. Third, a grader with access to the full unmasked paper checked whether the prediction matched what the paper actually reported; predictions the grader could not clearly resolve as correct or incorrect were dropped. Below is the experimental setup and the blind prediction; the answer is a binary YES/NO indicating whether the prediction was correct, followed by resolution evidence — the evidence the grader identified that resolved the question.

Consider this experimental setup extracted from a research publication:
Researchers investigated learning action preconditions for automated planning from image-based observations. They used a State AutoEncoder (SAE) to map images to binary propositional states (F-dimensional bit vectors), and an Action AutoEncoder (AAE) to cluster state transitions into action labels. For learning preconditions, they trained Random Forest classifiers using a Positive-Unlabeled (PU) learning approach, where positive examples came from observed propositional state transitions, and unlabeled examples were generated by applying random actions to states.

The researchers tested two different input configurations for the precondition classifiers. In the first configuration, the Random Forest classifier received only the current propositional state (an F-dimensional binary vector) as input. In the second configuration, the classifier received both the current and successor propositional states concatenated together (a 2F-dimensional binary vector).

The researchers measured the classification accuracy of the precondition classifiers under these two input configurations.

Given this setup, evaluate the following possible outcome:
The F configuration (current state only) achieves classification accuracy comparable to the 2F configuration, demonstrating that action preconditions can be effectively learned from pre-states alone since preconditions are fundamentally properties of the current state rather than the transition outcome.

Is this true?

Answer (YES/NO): NO